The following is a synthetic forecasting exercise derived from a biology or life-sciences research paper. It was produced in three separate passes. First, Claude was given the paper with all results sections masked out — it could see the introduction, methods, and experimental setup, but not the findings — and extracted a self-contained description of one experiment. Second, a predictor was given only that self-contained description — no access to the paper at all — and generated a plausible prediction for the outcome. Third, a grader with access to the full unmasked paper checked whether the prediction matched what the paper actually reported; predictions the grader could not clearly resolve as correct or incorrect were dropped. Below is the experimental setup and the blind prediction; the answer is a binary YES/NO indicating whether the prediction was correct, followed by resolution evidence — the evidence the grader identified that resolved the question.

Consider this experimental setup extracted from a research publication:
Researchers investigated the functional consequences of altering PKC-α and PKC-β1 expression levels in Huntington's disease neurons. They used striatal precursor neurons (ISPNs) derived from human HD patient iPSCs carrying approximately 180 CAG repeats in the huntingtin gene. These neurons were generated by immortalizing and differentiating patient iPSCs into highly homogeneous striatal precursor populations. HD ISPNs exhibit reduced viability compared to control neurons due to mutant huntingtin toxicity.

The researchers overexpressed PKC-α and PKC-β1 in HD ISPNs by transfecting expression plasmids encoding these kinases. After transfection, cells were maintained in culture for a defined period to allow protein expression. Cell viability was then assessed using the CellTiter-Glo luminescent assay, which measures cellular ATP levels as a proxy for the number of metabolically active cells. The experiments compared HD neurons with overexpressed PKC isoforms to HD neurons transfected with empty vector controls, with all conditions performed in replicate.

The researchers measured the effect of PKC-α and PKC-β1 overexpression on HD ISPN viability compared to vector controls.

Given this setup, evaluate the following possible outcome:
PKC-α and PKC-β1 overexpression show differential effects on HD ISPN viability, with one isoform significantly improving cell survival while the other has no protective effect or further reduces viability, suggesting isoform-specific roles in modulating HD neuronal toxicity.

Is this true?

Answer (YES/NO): NO